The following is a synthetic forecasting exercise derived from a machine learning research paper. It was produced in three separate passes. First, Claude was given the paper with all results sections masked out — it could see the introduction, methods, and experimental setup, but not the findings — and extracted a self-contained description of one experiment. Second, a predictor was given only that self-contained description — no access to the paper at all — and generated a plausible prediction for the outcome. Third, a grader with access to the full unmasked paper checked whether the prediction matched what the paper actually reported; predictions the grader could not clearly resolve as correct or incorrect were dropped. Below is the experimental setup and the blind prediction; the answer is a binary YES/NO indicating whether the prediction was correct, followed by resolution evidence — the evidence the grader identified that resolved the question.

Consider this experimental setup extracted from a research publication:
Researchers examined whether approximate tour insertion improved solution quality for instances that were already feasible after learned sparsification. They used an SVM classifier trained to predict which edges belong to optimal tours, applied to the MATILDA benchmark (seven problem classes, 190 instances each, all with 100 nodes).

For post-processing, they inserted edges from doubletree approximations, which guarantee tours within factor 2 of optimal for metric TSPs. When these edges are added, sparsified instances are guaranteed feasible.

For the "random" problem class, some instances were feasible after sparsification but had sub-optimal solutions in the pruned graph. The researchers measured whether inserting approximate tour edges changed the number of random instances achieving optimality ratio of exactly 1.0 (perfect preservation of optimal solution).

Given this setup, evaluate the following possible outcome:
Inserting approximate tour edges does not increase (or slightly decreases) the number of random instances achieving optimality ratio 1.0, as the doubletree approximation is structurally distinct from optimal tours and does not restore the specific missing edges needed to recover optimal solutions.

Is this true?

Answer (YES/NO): NO